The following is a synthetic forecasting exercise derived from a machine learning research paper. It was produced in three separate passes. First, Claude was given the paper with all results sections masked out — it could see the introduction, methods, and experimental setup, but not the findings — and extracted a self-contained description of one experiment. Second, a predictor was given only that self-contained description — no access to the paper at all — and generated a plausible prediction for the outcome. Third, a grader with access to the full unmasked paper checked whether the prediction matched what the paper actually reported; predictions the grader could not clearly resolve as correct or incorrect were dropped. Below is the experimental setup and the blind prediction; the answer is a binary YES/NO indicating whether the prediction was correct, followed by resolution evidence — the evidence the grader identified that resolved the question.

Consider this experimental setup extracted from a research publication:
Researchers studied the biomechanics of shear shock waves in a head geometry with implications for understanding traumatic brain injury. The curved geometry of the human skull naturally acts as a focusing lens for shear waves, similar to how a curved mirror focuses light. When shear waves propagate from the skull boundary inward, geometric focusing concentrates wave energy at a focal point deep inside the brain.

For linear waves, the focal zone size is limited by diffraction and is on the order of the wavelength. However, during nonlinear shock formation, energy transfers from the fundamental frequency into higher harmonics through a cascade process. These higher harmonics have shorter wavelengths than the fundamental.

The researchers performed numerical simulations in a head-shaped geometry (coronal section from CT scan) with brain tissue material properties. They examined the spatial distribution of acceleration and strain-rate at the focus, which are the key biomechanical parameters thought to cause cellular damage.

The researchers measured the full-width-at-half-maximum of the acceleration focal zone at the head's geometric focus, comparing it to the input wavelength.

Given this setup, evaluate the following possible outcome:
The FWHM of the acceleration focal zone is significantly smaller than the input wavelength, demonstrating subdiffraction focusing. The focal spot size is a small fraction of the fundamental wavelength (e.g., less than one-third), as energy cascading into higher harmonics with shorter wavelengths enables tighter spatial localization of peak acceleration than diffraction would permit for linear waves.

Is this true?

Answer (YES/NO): YES